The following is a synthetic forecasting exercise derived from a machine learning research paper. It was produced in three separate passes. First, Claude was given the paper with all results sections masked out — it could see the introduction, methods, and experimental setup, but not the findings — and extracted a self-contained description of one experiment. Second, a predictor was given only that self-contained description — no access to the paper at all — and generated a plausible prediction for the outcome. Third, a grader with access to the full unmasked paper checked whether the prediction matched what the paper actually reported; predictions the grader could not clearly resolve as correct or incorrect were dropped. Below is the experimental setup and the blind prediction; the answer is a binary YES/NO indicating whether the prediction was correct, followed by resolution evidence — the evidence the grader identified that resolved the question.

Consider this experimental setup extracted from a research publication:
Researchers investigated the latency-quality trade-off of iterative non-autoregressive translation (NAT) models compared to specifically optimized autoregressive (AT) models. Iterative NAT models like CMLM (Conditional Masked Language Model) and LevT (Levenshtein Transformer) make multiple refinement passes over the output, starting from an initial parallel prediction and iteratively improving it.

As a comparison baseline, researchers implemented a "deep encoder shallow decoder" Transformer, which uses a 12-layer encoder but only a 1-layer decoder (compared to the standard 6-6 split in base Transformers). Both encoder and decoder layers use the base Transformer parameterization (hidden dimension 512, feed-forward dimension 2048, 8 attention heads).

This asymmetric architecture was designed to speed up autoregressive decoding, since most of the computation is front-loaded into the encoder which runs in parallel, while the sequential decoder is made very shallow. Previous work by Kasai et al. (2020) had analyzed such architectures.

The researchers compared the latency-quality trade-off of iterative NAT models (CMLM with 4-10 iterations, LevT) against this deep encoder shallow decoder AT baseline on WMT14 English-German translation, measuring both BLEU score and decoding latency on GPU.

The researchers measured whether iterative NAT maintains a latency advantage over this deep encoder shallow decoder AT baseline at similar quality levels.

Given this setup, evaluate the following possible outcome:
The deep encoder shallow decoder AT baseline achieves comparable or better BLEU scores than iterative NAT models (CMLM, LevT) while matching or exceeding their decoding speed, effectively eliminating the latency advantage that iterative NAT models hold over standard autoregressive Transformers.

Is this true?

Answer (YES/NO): YES